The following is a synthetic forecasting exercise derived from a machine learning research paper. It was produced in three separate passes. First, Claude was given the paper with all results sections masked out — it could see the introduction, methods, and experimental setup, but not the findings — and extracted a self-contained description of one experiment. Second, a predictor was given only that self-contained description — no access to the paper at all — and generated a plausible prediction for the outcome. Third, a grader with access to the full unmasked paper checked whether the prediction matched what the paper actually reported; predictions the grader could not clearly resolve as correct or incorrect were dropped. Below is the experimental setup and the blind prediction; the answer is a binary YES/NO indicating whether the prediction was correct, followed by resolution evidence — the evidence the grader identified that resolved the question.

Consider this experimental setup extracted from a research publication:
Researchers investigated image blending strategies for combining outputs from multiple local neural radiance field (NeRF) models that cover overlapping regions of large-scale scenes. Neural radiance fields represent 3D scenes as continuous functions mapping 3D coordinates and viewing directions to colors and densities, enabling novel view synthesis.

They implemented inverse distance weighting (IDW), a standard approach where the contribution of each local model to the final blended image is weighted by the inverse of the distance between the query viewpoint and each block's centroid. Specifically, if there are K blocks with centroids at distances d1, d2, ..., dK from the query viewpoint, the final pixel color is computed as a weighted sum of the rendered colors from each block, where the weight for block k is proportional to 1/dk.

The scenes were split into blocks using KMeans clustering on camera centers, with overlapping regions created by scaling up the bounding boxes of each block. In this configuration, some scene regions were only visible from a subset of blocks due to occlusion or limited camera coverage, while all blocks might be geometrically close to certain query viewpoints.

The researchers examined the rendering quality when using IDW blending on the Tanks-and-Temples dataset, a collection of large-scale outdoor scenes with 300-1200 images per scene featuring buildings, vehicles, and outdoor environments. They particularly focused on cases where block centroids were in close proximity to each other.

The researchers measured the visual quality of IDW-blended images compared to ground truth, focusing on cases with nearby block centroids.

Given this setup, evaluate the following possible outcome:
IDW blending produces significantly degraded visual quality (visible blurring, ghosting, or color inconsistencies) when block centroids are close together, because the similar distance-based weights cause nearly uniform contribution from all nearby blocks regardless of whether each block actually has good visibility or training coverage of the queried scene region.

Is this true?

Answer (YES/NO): YES